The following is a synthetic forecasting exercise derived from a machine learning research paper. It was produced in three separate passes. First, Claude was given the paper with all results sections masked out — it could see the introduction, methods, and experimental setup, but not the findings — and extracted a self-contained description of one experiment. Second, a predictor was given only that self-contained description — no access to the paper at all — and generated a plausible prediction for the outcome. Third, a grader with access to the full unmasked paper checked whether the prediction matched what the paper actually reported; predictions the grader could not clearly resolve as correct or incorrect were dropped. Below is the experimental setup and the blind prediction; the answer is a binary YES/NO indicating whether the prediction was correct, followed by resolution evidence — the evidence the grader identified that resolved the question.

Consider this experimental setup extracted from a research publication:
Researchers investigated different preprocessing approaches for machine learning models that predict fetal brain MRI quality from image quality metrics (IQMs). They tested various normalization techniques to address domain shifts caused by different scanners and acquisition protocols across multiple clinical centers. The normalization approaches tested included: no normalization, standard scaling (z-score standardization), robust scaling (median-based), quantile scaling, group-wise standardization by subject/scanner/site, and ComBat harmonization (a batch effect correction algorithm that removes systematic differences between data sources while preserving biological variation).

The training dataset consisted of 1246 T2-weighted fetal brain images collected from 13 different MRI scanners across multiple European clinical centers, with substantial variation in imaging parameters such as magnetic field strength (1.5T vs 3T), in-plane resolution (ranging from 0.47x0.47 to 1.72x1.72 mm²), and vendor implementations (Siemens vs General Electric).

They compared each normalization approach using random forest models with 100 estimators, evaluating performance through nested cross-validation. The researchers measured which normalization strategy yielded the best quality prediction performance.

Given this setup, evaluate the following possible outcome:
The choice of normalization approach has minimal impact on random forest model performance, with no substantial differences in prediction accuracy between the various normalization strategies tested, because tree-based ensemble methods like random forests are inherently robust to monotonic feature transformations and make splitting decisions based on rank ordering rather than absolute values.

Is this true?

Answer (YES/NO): NO